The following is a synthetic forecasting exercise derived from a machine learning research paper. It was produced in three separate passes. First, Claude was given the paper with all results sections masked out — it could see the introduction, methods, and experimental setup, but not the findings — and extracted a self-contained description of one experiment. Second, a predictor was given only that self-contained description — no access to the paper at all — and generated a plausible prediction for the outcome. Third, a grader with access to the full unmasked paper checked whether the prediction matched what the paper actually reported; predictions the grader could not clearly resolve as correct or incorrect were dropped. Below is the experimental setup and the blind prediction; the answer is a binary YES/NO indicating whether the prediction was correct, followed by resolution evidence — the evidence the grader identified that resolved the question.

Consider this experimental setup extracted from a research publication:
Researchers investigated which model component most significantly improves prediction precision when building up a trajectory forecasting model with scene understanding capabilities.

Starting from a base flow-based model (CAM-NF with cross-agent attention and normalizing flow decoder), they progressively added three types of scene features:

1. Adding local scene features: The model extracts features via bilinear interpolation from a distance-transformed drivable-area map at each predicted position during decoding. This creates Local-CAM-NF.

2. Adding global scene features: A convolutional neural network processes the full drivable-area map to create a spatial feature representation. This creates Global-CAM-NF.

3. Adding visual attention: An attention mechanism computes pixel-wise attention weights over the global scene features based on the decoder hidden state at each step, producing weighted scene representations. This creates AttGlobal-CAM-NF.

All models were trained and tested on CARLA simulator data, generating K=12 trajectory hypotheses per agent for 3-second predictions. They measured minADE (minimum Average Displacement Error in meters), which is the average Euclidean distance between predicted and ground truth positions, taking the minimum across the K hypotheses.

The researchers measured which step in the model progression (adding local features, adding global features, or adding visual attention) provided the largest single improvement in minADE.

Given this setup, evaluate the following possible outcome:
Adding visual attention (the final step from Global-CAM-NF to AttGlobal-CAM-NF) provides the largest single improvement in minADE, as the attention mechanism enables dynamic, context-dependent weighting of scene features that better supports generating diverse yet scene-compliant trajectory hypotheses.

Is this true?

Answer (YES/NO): NO